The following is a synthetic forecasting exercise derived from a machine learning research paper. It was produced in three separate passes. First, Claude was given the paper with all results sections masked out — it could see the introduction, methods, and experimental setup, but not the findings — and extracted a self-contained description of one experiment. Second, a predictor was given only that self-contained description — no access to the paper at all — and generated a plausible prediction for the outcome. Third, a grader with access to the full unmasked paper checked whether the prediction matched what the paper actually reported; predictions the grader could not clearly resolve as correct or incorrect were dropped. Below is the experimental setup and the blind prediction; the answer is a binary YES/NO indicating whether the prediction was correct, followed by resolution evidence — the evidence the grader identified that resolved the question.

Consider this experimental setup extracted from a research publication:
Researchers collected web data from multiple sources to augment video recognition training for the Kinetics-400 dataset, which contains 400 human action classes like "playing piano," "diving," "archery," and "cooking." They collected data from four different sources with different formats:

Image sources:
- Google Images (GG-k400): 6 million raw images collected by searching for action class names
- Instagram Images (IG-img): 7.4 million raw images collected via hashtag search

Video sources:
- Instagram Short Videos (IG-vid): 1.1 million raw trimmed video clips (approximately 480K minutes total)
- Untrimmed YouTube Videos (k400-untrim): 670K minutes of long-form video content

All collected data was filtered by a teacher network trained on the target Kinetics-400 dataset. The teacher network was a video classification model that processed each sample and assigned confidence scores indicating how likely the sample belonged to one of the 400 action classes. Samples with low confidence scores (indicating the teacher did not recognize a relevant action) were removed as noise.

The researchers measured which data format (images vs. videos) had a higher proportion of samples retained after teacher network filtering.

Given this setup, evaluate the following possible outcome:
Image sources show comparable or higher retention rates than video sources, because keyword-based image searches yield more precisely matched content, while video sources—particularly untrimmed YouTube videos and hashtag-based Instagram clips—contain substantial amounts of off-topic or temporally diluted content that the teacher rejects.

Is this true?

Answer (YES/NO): NO